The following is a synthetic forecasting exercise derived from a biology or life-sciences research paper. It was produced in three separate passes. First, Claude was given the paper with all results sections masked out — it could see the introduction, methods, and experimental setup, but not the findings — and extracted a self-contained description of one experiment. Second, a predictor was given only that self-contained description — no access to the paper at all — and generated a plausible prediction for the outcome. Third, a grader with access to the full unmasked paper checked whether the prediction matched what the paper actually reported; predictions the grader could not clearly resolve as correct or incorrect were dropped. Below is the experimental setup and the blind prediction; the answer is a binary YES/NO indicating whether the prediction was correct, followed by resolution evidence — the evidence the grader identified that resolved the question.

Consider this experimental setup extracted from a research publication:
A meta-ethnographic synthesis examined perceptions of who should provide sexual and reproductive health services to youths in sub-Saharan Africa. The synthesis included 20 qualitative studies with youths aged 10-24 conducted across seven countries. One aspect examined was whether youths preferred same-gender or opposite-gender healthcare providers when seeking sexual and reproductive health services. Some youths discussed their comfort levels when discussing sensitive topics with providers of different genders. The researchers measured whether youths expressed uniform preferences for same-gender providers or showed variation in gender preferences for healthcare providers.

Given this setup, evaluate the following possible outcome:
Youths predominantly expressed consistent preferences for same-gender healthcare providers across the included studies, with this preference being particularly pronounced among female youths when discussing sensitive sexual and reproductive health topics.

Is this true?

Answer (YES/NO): NO